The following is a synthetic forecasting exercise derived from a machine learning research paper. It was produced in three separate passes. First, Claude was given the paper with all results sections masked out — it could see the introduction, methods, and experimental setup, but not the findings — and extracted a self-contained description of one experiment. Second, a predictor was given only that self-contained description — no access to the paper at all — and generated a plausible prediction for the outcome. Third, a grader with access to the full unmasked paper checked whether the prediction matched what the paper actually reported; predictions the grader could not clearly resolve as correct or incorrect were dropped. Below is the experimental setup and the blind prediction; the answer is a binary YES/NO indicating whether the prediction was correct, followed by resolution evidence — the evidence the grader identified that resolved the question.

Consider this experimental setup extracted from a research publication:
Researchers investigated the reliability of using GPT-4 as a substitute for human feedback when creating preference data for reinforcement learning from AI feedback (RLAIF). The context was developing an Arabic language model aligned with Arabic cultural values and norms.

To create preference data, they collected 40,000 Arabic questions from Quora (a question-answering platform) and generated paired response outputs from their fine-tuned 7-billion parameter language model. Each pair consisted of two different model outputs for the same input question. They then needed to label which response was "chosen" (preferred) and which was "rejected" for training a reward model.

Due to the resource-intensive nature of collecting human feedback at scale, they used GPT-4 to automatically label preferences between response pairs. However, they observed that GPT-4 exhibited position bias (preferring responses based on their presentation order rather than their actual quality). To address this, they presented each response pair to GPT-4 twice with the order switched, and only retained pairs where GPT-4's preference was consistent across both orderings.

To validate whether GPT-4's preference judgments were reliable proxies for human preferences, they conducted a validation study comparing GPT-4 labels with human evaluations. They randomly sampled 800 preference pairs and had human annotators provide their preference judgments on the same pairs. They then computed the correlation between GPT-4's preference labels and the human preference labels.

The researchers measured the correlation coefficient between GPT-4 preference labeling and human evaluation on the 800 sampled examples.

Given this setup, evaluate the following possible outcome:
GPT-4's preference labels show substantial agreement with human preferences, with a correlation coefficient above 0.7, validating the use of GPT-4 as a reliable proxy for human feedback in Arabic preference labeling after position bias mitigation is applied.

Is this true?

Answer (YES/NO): YES